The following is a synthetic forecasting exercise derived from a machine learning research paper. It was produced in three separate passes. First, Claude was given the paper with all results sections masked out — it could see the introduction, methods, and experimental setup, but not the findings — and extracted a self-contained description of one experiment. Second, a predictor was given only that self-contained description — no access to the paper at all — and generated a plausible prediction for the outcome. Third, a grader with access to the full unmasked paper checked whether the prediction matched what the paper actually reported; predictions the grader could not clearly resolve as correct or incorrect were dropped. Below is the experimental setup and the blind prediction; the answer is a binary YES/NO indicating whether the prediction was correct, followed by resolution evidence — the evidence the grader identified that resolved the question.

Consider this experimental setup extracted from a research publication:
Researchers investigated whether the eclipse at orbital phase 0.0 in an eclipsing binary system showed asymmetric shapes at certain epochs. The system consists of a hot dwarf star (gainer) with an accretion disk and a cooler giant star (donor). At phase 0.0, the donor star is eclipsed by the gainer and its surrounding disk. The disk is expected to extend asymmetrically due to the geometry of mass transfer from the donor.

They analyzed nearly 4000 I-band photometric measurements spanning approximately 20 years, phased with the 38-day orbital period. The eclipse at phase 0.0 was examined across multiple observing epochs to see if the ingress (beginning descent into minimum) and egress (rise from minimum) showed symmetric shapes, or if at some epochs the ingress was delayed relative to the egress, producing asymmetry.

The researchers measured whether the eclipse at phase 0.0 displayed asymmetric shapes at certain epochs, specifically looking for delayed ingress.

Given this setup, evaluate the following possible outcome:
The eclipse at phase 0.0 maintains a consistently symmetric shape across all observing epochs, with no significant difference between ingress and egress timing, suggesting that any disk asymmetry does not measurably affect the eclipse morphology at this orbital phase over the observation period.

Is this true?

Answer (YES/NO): NO